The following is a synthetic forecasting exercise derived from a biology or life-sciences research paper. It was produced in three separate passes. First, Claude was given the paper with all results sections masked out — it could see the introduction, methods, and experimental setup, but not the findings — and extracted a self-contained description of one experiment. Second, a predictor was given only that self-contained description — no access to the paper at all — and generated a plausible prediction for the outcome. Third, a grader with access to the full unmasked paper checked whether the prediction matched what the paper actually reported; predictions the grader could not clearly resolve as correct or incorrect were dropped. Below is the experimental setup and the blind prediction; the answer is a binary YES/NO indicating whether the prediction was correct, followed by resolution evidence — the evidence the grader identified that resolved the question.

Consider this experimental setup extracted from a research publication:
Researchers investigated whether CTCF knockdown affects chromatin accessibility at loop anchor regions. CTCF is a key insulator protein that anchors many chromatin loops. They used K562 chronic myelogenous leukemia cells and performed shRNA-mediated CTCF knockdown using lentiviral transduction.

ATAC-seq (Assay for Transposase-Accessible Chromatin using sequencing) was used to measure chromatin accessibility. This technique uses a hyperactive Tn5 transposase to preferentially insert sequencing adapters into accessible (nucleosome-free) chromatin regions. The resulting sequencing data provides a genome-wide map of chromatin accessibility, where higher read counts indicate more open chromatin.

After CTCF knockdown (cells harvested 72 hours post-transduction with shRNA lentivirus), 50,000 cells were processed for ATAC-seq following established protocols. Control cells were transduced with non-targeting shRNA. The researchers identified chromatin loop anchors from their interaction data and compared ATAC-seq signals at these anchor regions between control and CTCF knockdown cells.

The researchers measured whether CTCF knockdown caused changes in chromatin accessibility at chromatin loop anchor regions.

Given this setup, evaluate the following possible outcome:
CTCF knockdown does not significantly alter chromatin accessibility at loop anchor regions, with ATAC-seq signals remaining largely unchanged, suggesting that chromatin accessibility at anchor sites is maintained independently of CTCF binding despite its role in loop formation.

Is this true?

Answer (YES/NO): YES